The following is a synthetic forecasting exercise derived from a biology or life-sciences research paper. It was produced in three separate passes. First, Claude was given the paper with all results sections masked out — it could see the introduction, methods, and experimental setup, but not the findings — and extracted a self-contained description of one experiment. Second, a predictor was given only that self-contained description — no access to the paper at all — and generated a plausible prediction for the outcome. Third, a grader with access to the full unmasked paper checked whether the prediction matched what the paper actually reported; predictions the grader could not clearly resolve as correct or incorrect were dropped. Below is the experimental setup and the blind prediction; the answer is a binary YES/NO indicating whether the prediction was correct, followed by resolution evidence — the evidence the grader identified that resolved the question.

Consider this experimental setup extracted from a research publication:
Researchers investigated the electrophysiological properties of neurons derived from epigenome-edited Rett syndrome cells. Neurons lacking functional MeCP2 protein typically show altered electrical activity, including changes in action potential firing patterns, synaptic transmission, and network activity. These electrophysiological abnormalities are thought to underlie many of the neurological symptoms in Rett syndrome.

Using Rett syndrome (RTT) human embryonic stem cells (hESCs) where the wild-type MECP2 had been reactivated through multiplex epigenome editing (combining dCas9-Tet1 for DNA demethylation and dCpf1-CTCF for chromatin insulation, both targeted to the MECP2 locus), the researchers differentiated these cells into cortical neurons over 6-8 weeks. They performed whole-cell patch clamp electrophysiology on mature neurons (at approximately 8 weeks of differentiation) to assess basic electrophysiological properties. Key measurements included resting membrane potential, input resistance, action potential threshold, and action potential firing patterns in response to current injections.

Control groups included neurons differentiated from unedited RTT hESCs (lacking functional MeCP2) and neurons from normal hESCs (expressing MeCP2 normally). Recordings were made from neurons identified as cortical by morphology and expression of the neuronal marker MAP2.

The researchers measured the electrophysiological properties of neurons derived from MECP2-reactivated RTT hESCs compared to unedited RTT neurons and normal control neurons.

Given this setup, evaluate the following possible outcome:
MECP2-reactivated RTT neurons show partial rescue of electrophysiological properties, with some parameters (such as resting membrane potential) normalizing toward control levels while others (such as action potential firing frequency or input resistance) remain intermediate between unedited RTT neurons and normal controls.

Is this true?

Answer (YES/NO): NO